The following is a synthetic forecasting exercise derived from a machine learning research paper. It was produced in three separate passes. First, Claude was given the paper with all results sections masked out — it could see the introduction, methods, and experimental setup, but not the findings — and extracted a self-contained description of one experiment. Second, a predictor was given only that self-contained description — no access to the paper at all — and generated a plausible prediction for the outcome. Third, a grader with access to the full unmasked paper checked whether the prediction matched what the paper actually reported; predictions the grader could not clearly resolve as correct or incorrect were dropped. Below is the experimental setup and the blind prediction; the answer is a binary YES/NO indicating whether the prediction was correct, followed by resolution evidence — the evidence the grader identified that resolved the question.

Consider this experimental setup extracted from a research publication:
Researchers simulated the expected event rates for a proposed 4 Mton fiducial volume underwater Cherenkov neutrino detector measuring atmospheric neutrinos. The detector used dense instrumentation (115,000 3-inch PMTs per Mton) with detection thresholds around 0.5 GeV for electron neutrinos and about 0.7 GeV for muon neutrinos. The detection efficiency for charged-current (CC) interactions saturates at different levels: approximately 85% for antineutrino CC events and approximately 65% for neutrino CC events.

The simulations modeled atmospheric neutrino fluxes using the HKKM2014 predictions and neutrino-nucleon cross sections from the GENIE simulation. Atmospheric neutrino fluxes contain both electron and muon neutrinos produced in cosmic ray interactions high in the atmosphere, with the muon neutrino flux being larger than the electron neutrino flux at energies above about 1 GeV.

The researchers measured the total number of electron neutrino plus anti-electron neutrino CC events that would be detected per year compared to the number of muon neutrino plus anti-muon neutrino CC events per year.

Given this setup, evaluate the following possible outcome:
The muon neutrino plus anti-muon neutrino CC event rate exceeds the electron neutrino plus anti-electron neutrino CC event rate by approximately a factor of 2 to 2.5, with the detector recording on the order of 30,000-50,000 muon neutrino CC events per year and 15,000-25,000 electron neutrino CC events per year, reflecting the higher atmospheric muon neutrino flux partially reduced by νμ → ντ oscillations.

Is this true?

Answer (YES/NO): NO